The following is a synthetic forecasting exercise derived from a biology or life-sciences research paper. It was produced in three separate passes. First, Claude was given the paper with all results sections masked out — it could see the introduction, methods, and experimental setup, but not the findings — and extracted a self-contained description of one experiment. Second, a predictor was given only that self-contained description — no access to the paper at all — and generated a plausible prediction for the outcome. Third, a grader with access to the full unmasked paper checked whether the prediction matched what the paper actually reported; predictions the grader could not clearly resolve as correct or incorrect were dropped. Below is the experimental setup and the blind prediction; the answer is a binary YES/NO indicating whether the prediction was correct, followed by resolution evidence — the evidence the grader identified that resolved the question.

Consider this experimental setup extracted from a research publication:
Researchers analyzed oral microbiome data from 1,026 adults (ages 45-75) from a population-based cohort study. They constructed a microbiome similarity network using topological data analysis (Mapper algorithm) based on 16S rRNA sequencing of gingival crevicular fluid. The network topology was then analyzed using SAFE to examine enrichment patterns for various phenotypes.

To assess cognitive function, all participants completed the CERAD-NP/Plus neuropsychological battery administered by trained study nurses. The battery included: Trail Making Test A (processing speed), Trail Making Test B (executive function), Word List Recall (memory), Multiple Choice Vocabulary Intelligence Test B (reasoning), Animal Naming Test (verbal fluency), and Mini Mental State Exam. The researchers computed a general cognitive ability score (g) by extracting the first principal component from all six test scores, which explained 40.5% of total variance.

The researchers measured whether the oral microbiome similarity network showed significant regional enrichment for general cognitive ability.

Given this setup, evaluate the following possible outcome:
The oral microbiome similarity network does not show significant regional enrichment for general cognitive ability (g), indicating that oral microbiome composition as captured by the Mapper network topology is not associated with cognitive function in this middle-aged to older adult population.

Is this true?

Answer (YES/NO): NO